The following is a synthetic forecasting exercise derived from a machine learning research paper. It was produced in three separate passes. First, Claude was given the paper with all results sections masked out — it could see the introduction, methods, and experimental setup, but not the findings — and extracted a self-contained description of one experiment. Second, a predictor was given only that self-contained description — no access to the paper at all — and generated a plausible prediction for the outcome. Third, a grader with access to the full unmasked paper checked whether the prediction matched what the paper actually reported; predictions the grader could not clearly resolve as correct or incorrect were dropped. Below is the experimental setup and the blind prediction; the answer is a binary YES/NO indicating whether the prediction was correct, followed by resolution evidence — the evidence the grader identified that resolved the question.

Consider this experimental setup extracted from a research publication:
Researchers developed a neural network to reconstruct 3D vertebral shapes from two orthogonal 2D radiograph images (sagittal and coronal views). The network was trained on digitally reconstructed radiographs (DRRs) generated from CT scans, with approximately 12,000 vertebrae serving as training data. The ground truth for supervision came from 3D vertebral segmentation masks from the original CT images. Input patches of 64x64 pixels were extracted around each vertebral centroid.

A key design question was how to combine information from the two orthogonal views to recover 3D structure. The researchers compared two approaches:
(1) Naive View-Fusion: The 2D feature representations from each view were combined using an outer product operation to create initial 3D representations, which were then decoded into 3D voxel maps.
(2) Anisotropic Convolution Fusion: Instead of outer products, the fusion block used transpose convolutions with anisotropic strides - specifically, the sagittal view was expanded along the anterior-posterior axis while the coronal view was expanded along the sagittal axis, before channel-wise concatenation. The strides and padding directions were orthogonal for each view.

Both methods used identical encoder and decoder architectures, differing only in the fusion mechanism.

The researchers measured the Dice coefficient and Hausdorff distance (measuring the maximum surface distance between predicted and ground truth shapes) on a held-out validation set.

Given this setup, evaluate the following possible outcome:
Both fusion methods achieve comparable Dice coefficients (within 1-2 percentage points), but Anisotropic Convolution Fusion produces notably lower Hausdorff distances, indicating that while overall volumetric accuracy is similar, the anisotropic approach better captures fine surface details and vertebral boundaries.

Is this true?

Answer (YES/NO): NO